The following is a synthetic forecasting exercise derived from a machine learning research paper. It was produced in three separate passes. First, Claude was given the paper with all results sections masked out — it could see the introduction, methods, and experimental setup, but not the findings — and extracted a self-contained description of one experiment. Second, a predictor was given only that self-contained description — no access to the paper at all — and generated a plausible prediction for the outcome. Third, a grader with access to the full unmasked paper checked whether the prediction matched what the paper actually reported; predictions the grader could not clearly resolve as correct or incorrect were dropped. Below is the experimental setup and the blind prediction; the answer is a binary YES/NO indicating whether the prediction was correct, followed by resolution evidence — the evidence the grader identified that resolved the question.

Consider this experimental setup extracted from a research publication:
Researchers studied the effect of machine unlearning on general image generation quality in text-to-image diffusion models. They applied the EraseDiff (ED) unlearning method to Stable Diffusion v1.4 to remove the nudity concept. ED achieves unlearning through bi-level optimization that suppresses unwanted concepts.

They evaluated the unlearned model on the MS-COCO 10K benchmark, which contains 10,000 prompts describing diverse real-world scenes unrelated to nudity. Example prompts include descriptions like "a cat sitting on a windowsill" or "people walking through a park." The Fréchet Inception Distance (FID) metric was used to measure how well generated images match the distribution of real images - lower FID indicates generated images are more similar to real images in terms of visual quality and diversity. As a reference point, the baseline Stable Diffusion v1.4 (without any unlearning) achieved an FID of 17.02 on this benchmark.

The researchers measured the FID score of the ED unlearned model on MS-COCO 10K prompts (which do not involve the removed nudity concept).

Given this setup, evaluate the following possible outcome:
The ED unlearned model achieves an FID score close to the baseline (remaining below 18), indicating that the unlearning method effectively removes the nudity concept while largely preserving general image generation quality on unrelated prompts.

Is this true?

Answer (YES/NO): NO